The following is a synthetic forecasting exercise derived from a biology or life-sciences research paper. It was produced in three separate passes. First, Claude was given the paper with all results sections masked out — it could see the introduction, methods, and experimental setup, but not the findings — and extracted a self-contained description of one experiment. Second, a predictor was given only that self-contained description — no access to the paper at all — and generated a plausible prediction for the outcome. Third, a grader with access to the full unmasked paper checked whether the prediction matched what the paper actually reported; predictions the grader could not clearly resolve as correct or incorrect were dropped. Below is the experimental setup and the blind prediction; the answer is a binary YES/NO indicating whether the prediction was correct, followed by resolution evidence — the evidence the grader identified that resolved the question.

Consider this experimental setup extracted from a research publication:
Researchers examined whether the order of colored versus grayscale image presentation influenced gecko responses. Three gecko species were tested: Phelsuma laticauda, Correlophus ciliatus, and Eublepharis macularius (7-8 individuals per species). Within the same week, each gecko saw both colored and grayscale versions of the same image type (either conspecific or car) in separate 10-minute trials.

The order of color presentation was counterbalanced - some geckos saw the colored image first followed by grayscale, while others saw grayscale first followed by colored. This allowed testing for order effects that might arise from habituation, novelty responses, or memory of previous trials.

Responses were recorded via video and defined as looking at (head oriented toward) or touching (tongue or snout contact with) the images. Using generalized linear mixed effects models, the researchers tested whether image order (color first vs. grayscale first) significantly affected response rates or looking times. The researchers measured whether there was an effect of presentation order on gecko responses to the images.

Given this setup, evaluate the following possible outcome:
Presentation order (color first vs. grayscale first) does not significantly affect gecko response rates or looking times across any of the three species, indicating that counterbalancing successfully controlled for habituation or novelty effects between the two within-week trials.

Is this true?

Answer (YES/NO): NO